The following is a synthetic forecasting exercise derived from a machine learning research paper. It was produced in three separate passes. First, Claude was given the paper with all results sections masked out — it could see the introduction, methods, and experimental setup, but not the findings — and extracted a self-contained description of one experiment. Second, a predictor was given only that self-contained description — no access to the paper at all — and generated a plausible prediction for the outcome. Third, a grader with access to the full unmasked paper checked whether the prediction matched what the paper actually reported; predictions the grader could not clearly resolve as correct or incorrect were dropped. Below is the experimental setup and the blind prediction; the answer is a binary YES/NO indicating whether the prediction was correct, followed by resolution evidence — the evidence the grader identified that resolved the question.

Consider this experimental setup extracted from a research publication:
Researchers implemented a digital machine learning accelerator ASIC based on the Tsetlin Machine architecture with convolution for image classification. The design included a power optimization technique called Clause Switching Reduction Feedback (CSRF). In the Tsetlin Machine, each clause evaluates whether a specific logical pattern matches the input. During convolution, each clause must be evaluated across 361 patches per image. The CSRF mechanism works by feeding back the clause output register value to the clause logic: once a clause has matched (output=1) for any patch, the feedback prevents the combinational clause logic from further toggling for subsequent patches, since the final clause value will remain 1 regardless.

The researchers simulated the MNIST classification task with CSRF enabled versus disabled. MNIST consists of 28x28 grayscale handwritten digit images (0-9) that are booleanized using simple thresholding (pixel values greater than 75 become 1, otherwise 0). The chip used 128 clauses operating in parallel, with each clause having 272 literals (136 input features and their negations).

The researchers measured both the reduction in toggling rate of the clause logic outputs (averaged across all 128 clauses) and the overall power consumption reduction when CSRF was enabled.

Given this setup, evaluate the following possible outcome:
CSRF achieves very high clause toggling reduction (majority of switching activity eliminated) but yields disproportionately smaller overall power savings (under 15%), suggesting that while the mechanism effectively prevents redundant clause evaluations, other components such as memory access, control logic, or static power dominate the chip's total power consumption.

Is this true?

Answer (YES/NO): NO